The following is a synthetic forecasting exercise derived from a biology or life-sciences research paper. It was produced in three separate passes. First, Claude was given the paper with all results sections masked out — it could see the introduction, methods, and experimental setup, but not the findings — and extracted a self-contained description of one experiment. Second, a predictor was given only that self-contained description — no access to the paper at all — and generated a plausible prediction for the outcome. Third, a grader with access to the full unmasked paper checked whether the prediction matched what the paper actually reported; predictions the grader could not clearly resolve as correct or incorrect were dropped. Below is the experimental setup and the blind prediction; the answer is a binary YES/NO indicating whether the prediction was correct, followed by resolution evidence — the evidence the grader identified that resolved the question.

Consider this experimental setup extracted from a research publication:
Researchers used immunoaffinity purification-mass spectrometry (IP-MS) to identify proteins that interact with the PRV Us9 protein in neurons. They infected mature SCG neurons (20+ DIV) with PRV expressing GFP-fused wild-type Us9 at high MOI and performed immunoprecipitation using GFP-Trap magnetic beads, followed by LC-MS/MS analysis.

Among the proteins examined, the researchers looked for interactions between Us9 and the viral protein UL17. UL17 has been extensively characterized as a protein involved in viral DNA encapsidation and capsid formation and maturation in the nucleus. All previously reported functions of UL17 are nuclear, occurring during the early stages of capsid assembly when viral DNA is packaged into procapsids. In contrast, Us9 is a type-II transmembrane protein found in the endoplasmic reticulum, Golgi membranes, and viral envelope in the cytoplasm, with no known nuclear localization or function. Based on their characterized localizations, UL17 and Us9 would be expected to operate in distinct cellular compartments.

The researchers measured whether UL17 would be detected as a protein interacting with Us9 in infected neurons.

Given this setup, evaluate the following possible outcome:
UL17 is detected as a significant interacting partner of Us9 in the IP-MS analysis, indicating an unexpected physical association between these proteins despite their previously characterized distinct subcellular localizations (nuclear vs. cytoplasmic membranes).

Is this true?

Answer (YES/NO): YES